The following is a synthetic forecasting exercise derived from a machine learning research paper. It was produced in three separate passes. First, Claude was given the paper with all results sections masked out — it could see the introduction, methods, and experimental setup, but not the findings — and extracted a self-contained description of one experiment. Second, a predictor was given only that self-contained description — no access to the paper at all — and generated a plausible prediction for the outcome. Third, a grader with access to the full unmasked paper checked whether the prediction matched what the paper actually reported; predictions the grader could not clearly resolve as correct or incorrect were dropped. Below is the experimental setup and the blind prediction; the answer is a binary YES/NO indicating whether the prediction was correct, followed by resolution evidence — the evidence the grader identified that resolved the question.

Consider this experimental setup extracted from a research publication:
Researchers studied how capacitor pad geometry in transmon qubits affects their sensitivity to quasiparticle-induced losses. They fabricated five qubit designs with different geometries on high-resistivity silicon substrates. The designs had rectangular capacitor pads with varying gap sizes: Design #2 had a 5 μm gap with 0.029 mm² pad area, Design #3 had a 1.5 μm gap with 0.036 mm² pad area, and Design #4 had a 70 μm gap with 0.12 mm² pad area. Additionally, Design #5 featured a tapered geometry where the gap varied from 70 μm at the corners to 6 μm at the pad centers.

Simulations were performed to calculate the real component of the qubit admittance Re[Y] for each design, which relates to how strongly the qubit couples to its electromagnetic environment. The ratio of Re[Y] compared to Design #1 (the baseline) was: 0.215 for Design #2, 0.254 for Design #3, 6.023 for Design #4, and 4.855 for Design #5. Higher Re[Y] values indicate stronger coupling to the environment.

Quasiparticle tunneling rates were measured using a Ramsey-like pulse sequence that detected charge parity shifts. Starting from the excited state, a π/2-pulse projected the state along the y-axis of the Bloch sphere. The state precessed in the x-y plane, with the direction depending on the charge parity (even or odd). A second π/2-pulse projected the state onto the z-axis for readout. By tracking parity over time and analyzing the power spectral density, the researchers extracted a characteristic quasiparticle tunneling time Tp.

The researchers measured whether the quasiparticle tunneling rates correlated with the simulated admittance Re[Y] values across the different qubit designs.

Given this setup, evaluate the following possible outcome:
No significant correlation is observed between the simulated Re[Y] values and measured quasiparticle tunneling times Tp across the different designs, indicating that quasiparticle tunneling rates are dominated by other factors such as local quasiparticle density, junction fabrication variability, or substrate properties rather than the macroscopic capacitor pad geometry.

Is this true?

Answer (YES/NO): NO